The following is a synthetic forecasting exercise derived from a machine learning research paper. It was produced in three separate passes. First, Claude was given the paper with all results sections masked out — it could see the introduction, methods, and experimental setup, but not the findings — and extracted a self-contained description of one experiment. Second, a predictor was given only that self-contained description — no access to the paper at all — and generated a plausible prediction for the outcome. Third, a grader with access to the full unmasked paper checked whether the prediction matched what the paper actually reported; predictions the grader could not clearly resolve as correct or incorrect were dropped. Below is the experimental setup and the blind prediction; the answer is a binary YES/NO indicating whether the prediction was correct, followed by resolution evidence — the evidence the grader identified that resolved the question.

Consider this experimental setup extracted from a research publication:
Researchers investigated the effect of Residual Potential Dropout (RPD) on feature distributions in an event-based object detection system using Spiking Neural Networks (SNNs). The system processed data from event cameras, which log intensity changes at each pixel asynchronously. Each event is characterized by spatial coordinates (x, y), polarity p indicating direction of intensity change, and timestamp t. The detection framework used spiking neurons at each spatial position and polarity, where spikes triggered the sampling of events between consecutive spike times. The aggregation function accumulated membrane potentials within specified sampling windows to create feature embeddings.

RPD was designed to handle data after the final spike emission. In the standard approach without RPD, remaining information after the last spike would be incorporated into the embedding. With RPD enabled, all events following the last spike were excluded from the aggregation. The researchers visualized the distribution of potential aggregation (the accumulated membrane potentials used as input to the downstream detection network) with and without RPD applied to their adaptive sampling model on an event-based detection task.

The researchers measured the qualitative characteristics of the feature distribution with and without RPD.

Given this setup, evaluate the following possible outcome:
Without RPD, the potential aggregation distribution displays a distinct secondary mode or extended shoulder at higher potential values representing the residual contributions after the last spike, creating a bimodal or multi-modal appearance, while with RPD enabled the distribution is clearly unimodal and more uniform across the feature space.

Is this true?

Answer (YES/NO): NO